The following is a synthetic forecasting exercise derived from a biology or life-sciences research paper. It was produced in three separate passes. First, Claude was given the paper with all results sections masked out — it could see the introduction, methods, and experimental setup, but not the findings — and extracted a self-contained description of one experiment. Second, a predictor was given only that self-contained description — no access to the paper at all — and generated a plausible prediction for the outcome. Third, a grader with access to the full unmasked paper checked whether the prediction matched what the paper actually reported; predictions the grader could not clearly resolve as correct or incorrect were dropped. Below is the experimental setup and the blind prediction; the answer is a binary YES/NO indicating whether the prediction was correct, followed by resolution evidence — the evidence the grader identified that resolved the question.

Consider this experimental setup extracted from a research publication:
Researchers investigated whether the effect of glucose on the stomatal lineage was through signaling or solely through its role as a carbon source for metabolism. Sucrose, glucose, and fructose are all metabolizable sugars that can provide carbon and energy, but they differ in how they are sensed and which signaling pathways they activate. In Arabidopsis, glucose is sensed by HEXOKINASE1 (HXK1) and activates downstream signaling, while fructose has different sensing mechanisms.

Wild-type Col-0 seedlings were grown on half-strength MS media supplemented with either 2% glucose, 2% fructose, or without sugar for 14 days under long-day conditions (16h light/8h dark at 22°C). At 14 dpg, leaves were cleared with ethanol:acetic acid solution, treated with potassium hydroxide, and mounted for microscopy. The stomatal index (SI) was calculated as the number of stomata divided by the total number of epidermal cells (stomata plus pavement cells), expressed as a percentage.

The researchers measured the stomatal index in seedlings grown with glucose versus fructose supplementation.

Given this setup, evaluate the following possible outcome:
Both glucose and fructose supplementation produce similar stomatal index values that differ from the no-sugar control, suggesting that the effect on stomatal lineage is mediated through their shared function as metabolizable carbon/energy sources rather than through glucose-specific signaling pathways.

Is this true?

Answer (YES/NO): NO